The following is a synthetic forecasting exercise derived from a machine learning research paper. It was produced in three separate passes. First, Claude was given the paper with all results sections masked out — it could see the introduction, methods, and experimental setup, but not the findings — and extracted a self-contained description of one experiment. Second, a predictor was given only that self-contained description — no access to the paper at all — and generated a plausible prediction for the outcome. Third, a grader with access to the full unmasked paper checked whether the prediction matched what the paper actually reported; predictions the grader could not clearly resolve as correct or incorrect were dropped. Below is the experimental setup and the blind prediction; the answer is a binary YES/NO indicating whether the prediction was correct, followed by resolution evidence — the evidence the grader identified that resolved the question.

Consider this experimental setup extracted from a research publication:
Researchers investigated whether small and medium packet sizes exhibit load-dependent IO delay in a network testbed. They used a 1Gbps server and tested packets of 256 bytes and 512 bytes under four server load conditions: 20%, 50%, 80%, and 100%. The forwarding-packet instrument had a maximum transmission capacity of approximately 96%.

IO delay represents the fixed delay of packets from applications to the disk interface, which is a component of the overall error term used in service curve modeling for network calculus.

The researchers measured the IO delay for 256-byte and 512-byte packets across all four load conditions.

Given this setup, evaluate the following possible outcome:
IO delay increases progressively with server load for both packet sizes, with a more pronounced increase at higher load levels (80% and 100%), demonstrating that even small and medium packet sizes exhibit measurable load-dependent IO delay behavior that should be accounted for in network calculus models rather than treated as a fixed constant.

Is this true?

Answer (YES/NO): NO